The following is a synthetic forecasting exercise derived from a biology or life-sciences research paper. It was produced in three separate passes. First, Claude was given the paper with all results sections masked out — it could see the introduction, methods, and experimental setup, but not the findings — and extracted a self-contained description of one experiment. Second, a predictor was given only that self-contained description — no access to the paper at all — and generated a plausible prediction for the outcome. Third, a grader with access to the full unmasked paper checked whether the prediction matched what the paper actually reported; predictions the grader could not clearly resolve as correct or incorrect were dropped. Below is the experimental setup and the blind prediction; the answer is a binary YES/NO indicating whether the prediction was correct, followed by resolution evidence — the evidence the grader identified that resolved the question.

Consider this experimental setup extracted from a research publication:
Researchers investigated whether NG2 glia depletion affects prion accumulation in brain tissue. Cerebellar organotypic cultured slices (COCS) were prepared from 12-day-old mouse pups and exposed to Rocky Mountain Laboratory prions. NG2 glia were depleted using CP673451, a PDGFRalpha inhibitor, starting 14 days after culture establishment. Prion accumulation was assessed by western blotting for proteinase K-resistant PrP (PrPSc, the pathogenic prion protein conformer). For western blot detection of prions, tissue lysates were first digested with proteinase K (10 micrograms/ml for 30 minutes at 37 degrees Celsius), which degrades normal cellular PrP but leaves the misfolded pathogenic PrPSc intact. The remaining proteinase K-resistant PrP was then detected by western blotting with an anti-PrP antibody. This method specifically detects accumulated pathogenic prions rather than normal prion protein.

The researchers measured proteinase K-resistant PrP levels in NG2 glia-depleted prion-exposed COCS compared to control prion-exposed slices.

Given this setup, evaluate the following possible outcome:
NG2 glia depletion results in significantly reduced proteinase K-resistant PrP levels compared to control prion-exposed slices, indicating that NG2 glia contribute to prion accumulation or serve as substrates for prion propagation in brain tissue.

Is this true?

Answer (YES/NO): NO